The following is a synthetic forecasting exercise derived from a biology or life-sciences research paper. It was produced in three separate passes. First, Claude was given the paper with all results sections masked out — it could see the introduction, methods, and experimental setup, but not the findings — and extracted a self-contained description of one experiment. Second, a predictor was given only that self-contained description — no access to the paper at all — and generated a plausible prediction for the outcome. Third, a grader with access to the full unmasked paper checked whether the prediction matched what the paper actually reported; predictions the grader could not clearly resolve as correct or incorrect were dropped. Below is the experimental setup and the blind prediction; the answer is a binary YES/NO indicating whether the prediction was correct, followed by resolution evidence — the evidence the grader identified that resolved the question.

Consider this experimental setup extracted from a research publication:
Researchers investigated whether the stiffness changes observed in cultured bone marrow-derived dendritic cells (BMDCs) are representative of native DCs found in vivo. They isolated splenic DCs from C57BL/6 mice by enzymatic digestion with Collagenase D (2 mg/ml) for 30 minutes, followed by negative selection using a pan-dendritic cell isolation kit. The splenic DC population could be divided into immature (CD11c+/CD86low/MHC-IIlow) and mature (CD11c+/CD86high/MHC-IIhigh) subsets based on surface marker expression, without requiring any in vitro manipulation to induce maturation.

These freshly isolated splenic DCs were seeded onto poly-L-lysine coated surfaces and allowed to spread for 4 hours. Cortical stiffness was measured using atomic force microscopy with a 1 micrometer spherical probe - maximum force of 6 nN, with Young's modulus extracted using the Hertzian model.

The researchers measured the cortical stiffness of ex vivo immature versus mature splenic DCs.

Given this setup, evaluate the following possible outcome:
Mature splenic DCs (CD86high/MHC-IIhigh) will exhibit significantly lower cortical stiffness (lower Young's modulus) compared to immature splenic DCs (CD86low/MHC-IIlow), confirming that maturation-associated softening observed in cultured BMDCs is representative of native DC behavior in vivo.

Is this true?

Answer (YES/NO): NO